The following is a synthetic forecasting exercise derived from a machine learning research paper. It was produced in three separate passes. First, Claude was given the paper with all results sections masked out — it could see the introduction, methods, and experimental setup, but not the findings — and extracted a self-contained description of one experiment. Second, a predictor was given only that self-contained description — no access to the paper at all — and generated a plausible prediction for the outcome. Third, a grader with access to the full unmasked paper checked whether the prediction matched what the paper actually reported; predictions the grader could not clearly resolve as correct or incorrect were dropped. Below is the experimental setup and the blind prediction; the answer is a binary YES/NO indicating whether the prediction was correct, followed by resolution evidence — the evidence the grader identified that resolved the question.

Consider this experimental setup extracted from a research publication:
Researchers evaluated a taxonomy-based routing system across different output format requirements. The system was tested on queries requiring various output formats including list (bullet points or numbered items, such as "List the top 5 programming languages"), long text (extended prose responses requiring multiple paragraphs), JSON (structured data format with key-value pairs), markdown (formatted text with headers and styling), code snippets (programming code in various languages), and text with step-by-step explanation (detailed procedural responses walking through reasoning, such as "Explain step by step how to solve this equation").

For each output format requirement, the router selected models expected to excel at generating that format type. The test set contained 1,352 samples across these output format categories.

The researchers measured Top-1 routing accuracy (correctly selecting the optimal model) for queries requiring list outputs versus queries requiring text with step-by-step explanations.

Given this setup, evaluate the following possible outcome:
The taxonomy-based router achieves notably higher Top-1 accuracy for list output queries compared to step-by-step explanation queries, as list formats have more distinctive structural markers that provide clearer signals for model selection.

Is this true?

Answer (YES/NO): YES